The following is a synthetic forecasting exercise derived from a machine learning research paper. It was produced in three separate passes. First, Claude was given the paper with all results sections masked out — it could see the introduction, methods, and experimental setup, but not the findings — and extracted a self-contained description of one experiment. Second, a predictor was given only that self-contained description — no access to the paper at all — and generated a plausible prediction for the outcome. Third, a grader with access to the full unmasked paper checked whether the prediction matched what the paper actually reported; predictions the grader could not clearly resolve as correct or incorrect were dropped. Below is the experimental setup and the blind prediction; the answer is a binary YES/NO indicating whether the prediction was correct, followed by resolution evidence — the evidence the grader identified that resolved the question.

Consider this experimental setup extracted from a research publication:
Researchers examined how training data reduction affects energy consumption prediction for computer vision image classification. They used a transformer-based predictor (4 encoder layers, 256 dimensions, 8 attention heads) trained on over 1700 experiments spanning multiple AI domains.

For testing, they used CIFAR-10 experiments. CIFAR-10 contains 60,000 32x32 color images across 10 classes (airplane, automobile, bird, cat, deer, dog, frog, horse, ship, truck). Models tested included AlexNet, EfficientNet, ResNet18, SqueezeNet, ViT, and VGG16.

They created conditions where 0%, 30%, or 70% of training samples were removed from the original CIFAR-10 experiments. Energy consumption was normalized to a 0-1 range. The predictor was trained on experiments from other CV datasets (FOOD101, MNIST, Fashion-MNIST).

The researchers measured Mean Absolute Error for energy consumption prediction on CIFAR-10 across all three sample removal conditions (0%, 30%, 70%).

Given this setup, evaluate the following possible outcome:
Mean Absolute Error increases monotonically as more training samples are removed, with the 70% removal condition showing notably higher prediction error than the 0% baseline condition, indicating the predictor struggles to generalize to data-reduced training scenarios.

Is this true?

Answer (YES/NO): NO